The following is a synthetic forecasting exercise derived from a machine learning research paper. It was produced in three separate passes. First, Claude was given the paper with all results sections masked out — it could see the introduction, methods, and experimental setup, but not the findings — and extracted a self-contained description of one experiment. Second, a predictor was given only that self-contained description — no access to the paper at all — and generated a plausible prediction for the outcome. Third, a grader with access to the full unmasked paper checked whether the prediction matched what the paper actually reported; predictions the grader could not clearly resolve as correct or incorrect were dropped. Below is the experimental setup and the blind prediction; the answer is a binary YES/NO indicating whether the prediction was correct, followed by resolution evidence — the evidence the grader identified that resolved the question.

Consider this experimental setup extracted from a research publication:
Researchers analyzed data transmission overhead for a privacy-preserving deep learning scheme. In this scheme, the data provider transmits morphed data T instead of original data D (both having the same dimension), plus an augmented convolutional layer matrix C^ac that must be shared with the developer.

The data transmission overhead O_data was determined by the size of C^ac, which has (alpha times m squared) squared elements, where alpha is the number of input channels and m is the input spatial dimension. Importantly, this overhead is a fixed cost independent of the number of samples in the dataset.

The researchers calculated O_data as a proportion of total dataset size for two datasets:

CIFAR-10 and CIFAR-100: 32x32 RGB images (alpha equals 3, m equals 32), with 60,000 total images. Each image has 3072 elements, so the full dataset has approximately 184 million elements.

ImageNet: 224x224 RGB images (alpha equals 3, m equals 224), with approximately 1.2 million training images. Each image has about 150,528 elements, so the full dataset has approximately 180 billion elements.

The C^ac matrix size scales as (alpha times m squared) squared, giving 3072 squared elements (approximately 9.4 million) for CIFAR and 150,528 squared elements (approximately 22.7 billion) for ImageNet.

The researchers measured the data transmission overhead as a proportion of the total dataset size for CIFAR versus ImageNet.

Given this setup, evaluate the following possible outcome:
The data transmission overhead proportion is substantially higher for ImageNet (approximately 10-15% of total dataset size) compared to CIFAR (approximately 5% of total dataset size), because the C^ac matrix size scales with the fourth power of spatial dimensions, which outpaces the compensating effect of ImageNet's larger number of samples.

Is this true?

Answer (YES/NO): NO